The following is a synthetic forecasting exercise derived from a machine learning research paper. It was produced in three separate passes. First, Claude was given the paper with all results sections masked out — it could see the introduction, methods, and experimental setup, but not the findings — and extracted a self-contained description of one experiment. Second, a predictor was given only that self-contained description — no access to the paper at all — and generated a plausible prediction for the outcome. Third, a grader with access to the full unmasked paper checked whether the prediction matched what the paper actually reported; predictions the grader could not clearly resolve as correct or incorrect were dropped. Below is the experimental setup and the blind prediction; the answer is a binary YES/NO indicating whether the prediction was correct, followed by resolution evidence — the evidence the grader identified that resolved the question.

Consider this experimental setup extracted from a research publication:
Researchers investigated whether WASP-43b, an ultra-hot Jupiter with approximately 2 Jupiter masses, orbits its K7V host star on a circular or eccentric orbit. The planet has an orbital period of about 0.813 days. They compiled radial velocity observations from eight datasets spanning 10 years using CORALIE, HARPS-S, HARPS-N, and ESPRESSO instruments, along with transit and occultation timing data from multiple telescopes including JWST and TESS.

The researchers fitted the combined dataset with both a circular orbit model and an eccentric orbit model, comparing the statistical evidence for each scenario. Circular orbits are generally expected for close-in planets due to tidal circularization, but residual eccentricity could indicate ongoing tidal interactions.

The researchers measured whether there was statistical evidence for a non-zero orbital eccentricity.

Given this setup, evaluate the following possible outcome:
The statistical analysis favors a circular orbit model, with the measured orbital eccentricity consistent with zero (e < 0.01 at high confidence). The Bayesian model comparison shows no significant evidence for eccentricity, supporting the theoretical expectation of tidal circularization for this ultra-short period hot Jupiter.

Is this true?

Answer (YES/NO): NO